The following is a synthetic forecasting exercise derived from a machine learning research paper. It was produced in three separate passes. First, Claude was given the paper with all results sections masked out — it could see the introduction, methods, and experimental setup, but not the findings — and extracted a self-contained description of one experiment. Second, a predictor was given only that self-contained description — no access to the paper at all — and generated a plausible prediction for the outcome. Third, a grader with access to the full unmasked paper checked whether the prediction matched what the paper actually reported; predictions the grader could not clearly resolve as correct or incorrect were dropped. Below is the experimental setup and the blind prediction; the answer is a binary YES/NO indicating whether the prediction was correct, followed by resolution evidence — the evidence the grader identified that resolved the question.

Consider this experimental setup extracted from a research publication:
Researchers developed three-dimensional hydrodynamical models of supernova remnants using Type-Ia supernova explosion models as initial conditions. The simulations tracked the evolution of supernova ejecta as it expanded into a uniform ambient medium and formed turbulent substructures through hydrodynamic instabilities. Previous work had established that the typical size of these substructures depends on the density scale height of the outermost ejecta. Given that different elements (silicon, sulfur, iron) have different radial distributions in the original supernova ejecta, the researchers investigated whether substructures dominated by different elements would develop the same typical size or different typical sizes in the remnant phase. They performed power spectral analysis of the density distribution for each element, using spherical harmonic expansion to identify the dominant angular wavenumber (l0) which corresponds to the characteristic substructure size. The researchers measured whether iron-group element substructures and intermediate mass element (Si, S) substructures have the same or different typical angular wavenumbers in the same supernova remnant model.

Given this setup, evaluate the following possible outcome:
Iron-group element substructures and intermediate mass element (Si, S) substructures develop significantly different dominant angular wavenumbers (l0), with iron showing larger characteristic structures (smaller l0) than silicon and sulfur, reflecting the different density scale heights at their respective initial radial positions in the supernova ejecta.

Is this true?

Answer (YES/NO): NO